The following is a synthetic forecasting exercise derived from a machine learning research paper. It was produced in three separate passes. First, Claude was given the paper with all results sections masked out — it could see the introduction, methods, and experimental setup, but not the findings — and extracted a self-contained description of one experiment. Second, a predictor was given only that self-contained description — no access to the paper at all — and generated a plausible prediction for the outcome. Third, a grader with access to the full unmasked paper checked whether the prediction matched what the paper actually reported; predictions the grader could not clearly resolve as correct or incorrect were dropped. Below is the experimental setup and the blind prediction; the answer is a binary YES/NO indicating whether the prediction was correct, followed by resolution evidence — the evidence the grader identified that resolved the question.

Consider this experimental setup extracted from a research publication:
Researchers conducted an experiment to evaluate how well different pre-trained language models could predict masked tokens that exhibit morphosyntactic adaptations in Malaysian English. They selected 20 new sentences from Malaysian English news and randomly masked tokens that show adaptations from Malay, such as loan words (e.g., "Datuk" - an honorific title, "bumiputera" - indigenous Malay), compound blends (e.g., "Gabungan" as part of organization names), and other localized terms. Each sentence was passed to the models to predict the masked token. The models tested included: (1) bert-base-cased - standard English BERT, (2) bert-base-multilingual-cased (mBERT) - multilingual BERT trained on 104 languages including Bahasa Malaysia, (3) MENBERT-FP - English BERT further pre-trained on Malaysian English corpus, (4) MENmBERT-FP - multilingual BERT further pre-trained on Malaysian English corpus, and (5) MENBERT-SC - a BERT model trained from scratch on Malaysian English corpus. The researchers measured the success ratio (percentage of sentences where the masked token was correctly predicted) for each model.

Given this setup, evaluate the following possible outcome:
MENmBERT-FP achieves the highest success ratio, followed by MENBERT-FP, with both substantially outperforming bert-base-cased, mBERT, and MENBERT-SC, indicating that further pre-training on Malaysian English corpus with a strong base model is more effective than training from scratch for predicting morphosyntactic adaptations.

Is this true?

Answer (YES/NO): NO